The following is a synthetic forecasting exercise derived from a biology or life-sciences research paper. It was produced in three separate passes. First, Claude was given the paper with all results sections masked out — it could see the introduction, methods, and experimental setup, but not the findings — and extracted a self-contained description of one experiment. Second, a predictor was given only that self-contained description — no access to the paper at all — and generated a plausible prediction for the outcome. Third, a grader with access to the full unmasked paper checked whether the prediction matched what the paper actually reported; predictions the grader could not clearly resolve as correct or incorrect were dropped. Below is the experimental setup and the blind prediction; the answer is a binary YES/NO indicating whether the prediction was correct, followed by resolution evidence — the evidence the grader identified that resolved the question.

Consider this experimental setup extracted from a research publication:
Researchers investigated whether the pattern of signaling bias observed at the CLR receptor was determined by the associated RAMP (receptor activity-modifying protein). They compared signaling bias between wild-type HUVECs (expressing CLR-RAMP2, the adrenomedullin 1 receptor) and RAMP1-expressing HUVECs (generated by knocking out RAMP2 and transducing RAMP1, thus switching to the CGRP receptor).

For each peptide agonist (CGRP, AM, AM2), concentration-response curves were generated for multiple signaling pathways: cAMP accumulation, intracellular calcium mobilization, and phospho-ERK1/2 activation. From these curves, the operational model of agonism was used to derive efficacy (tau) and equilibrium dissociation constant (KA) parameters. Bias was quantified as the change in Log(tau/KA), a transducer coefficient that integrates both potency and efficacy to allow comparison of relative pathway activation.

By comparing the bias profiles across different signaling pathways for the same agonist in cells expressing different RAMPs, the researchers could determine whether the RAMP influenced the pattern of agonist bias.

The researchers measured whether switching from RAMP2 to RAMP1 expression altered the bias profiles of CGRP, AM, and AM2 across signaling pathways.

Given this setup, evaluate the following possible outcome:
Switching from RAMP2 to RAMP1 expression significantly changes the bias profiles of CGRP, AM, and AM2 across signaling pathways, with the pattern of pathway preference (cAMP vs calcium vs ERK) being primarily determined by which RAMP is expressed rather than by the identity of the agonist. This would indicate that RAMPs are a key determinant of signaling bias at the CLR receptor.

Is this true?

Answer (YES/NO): NO